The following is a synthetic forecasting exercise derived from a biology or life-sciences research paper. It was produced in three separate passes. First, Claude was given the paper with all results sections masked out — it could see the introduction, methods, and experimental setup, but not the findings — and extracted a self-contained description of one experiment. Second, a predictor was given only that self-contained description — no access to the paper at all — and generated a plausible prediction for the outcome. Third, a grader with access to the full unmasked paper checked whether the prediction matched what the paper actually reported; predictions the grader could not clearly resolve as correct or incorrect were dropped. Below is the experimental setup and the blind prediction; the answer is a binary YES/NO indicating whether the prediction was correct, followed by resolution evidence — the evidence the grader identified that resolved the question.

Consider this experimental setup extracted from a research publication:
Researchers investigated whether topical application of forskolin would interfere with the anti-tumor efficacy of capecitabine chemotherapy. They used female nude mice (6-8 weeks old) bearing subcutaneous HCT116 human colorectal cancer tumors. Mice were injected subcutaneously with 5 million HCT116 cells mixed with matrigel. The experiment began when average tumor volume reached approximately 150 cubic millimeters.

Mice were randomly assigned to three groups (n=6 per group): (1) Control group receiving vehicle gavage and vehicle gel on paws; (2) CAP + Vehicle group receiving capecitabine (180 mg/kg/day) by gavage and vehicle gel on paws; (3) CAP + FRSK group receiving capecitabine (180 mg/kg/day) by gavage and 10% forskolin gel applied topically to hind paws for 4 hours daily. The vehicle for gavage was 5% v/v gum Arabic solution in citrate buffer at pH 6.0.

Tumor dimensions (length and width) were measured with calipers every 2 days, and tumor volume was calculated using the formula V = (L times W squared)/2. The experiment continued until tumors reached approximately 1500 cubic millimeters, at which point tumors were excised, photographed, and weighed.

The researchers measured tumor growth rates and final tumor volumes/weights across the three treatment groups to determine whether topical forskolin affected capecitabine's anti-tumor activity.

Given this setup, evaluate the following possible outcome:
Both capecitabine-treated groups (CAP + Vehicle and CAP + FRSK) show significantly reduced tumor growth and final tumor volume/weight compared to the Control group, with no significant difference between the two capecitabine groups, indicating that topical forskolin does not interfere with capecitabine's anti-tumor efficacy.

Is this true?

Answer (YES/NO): YES